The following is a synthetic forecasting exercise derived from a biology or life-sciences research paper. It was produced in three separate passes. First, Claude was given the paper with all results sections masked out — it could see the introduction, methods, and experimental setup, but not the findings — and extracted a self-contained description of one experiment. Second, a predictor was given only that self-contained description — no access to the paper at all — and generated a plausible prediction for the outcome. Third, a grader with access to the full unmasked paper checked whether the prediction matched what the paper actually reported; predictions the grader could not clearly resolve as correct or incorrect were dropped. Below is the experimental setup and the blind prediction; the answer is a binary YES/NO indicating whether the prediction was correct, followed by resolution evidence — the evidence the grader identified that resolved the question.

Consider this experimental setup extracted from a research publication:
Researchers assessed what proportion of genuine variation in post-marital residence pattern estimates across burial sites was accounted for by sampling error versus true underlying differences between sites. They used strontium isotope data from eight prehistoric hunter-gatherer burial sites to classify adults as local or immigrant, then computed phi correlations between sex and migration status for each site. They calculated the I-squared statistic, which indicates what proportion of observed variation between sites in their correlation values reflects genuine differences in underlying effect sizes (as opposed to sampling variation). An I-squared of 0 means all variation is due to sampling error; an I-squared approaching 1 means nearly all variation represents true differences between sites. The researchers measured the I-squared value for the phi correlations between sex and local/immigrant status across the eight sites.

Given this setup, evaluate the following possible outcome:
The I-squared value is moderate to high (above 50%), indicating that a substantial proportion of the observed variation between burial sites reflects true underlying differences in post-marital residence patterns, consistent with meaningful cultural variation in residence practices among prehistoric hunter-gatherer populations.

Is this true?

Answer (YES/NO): NO